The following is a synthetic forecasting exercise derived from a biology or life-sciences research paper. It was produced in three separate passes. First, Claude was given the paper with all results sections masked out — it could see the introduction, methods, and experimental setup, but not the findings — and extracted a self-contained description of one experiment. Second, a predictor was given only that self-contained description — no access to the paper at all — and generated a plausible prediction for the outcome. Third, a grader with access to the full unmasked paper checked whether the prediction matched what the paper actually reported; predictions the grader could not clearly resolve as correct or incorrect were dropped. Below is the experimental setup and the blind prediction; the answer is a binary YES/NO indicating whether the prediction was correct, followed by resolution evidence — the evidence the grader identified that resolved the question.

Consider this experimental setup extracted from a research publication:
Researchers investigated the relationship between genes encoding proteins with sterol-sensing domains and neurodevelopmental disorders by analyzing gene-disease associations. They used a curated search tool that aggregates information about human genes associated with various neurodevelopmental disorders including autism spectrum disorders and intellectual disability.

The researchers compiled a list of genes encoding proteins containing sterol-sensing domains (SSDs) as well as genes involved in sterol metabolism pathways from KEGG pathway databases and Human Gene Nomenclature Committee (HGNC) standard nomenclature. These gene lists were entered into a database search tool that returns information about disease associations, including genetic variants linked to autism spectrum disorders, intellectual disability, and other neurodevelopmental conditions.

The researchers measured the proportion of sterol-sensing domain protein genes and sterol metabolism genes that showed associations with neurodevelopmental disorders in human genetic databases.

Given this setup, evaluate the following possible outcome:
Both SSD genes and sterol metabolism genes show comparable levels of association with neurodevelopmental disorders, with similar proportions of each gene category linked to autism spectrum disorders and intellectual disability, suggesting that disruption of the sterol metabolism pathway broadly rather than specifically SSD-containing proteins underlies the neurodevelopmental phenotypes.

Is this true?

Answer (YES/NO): NO